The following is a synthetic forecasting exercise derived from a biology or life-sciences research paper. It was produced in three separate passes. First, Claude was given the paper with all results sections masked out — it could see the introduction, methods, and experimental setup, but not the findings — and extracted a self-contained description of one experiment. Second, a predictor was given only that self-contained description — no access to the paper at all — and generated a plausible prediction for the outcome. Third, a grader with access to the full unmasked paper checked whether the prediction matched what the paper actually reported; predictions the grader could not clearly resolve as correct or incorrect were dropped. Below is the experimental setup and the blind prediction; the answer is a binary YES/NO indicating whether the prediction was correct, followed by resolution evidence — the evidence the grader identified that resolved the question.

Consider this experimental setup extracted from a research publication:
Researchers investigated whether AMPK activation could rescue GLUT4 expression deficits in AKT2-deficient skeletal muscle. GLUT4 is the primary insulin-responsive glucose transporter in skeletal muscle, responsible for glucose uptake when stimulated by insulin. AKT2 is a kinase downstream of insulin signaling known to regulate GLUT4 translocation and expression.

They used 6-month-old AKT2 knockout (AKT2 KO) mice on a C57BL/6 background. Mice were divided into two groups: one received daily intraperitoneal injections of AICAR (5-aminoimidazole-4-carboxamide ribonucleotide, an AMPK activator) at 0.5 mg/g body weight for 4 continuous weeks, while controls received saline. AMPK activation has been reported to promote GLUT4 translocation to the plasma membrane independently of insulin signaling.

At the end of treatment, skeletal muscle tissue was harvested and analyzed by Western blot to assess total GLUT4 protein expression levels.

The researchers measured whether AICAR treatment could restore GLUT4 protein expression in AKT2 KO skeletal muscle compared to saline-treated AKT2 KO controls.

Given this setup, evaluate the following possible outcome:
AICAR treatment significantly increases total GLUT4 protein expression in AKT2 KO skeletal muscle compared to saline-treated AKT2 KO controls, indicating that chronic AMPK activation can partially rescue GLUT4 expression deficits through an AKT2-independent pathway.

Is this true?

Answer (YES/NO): NO